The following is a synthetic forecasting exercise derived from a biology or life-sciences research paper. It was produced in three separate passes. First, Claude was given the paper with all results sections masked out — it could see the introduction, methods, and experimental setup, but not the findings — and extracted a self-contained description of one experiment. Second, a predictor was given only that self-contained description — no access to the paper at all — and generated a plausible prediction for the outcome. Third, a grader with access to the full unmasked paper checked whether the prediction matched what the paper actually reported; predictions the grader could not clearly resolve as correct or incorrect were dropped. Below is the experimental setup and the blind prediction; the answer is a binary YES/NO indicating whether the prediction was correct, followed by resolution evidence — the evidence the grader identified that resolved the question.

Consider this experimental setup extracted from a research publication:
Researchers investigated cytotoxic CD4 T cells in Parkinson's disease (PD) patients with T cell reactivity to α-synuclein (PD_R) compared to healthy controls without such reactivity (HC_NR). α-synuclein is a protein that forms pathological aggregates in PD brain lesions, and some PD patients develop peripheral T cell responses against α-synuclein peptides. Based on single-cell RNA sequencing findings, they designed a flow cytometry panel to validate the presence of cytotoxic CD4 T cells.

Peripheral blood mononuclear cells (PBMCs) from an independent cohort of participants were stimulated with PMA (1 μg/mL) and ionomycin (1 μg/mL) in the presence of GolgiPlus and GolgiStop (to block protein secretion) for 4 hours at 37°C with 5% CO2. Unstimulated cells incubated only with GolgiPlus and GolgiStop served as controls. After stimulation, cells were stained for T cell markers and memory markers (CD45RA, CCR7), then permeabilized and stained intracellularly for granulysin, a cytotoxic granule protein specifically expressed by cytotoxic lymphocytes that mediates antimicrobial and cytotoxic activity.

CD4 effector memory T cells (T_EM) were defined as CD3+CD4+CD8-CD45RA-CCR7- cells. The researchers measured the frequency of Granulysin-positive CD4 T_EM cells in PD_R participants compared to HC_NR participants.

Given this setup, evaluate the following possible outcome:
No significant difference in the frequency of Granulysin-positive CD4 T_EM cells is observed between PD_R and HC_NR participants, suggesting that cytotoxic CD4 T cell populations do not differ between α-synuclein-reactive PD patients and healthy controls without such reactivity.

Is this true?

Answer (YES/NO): NO